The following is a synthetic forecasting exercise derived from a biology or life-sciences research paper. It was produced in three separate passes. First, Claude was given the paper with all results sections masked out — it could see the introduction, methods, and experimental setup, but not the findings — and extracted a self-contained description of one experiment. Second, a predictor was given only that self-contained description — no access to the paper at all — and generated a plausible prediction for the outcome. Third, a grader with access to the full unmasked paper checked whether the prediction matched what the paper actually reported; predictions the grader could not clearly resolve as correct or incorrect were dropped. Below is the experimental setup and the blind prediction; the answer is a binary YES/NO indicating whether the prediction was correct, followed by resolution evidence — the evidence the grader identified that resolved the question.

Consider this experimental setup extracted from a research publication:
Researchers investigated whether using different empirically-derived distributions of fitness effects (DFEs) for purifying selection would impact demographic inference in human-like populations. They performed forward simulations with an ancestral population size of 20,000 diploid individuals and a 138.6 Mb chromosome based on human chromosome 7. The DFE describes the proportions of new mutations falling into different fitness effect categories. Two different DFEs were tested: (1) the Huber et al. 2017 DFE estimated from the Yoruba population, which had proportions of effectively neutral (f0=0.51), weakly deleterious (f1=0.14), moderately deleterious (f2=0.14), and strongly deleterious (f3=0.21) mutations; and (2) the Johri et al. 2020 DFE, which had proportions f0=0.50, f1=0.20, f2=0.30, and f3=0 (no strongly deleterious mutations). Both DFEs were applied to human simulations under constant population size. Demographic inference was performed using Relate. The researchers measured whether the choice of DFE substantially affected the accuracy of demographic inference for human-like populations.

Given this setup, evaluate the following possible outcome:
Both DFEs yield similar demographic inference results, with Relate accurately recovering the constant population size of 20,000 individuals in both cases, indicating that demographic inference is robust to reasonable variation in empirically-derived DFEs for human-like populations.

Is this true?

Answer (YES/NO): YES